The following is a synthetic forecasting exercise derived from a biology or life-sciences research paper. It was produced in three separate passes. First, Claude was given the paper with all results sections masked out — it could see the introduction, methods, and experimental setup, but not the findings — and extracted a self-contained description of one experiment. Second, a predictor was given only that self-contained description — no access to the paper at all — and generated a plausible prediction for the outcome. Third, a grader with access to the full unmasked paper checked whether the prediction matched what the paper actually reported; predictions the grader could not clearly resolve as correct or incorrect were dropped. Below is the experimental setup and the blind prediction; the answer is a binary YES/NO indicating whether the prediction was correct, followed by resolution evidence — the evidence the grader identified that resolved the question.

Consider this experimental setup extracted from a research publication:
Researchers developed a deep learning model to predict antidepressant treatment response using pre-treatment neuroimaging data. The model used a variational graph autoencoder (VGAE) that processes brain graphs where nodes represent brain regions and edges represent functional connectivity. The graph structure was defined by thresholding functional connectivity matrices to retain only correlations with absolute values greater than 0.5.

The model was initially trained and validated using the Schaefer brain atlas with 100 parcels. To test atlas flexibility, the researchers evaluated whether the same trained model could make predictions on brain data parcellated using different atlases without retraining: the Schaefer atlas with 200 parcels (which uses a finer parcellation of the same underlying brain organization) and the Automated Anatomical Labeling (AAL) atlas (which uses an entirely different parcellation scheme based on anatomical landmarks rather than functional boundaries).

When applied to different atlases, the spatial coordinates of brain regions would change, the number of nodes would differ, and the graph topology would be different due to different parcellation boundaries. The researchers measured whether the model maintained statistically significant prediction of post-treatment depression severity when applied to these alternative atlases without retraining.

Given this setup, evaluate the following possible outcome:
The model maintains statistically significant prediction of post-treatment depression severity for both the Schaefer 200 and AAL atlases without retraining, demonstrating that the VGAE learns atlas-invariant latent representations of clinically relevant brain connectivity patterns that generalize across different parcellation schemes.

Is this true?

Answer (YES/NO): YES